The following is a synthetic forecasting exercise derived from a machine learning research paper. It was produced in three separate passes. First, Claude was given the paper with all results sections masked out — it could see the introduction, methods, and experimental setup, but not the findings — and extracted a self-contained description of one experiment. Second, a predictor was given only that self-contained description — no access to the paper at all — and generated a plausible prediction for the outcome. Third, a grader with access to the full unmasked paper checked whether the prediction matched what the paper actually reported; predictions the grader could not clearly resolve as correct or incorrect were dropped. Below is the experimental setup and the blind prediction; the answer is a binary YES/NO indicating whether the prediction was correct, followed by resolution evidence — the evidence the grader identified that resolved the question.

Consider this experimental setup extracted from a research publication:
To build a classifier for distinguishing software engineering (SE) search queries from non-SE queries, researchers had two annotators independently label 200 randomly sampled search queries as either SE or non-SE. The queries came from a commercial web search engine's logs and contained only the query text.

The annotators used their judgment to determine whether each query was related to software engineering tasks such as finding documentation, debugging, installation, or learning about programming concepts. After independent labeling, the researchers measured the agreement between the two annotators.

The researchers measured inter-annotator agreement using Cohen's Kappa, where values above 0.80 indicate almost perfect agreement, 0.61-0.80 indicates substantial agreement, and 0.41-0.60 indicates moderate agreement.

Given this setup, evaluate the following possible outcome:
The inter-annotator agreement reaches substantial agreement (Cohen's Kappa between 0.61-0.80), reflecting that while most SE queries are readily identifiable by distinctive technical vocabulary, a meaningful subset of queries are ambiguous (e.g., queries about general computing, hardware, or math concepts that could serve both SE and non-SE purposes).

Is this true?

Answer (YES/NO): NO